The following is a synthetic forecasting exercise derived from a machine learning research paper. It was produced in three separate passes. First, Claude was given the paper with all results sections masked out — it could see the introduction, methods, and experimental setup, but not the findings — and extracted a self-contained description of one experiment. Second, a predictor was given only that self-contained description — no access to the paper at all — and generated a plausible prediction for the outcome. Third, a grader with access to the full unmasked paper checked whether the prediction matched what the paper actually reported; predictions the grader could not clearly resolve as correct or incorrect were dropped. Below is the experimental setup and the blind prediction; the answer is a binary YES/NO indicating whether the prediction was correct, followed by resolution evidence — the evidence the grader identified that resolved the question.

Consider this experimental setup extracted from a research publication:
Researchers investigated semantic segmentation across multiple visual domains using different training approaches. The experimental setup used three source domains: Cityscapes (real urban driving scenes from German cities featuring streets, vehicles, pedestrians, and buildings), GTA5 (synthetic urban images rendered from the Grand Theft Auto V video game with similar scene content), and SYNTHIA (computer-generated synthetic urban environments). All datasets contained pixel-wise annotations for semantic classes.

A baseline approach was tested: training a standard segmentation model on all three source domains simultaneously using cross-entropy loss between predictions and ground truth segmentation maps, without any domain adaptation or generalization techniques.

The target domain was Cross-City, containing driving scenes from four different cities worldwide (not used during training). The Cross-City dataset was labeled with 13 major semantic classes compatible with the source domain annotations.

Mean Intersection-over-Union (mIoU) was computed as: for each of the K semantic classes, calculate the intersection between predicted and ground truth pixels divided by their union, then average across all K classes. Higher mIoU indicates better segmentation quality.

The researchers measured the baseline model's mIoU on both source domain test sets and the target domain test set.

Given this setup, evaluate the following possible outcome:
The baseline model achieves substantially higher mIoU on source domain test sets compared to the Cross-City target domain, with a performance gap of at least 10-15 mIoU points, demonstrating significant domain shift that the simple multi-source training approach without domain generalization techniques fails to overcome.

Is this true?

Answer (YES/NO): YES